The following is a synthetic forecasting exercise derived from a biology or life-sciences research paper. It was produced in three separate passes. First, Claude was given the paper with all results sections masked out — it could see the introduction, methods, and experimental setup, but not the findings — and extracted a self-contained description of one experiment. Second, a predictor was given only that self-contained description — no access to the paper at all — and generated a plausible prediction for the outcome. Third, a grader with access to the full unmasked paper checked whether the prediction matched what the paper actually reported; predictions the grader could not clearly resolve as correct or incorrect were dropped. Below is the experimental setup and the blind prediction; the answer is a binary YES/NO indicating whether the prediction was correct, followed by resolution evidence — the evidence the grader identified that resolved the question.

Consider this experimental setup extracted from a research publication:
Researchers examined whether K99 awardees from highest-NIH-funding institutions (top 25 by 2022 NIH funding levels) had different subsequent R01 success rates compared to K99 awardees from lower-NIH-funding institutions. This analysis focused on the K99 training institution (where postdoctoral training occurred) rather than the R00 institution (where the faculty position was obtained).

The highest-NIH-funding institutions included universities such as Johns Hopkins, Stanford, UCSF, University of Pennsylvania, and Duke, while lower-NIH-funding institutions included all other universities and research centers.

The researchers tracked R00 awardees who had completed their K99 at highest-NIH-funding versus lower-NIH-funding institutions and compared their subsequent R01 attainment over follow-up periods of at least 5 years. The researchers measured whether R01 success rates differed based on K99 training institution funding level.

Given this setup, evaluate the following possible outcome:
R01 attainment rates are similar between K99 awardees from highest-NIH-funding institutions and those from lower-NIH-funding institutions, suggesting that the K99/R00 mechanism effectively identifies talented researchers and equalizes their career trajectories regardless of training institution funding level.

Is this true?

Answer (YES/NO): YES